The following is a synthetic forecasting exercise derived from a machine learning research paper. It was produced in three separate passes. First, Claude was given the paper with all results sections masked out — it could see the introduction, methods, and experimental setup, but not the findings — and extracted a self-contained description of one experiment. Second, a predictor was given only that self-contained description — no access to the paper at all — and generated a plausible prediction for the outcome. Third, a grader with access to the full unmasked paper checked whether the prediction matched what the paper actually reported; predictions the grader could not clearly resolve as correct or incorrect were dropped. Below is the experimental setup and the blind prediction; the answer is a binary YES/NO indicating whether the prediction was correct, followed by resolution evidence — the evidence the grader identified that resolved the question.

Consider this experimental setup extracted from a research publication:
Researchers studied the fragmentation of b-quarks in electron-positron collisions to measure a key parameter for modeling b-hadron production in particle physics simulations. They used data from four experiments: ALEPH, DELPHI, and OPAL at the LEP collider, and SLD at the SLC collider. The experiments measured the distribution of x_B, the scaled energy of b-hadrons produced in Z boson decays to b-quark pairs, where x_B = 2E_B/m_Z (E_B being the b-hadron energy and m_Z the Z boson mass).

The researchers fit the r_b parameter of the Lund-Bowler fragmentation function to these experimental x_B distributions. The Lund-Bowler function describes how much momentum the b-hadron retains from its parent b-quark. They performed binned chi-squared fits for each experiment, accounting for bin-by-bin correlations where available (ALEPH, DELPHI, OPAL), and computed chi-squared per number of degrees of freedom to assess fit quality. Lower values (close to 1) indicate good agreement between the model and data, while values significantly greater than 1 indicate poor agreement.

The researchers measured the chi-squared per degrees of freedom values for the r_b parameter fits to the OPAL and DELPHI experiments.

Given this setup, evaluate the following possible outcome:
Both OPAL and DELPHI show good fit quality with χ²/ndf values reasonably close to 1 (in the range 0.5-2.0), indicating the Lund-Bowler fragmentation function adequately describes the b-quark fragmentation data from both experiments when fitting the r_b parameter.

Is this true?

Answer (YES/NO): NO